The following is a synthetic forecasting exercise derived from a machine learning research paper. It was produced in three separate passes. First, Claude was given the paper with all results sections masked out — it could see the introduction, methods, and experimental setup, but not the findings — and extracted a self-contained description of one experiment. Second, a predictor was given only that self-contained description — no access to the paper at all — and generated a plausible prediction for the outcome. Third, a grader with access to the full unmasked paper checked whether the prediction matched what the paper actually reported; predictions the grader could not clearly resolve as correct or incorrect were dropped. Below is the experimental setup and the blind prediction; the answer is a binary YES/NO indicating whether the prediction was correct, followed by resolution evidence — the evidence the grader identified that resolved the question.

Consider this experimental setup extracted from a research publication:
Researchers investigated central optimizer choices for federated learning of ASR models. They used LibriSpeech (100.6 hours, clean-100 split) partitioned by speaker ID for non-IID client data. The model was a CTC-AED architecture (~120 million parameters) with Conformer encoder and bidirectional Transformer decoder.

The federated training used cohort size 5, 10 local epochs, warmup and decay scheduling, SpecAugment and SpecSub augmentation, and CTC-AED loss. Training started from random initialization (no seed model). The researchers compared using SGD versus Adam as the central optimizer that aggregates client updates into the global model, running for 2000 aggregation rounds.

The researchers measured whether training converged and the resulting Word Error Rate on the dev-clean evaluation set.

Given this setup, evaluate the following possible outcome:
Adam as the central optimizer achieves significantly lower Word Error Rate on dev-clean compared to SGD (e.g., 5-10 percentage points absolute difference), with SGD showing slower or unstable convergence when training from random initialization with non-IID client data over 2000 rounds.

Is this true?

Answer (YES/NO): NO